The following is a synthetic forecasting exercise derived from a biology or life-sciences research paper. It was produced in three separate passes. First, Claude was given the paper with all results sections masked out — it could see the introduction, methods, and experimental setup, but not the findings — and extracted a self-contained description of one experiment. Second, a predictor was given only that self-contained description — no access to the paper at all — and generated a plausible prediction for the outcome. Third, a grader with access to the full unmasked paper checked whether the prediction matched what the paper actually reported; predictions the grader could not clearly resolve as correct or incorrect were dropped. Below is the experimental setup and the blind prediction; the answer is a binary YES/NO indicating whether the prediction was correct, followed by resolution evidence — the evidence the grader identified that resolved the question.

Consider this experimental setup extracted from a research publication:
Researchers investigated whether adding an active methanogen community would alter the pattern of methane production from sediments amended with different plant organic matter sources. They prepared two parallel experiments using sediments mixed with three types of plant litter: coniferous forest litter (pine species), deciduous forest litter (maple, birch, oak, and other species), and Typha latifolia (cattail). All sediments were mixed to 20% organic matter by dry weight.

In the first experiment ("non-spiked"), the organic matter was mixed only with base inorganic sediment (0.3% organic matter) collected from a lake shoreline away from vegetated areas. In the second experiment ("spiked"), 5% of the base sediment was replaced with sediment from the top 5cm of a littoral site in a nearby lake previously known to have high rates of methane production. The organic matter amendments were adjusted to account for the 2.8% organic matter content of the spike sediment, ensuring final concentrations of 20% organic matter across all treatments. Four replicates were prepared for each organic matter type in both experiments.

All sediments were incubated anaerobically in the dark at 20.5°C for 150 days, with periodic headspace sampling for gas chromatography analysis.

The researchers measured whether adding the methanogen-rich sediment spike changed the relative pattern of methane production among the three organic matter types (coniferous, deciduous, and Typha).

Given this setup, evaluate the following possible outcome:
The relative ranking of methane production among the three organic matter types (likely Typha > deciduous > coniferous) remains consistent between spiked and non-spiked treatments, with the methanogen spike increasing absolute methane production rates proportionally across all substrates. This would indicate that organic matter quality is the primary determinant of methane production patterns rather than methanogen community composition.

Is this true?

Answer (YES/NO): NO